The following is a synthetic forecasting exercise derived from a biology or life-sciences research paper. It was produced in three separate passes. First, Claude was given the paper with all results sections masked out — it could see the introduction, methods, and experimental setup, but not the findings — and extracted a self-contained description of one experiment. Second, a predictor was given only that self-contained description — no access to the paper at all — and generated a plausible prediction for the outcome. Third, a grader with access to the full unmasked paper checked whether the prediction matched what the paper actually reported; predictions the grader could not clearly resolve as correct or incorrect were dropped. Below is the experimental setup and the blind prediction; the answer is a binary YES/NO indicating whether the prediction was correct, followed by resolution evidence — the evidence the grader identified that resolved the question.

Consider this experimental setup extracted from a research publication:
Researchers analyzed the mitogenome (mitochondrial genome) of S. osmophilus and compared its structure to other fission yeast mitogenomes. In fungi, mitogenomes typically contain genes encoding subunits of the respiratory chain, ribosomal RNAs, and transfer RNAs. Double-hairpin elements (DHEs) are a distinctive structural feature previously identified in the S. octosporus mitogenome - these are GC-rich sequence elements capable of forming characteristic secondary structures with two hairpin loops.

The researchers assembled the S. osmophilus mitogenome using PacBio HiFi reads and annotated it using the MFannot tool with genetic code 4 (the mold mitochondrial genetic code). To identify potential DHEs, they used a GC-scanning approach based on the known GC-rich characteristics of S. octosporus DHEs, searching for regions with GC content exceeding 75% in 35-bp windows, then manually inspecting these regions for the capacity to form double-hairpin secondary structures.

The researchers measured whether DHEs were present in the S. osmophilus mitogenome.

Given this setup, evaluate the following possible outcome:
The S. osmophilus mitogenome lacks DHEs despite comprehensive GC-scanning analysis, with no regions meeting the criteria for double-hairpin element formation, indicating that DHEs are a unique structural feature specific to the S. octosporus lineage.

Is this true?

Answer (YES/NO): NO